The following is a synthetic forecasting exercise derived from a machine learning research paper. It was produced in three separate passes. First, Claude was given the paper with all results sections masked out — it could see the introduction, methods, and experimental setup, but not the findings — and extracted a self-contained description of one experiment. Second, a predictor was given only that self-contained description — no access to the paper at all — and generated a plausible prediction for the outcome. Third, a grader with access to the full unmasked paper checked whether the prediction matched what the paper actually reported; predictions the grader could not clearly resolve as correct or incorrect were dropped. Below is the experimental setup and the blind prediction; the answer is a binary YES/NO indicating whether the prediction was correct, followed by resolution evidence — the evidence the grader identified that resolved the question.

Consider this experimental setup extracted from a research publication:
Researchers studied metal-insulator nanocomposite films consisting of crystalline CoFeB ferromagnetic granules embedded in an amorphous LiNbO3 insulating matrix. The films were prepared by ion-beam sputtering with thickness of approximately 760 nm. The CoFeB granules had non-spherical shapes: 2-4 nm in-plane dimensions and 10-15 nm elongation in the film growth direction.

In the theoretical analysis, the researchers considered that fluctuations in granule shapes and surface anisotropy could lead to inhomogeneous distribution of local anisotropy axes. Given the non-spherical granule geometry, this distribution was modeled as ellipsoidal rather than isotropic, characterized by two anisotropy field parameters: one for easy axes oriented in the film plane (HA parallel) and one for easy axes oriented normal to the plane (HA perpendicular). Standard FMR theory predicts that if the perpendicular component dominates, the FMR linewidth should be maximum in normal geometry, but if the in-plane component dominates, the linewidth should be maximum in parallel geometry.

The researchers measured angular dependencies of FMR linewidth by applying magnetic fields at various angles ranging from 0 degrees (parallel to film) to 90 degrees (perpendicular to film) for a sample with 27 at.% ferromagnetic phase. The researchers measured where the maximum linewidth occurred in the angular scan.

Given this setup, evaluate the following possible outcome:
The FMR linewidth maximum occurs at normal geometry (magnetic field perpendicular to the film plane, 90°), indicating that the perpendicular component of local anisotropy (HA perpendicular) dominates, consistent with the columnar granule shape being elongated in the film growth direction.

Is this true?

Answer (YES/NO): NO